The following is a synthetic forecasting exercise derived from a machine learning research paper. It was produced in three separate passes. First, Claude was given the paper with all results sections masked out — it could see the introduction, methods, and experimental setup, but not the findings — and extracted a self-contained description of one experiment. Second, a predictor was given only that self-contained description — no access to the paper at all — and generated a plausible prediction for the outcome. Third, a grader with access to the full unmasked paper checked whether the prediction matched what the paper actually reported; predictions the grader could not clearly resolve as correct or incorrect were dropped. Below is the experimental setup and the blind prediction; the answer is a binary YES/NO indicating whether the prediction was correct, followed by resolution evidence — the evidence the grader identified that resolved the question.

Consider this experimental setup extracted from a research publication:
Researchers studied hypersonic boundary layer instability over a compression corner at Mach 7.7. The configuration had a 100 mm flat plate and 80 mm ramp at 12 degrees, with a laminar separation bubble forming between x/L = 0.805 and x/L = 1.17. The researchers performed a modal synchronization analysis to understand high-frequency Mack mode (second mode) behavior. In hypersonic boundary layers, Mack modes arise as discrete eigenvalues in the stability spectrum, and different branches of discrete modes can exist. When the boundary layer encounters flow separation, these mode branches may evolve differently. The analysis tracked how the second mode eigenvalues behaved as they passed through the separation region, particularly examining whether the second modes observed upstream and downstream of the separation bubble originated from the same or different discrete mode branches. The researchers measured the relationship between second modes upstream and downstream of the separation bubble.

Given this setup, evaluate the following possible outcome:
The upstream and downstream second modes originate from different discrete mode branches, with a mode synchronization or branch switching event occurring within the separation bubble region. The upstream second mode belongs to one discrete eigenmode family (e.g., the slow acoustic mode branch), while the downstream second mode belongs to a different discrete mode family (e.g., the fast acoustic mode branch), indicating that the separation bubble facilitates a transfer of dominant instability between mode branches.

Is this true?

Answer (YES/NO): NO